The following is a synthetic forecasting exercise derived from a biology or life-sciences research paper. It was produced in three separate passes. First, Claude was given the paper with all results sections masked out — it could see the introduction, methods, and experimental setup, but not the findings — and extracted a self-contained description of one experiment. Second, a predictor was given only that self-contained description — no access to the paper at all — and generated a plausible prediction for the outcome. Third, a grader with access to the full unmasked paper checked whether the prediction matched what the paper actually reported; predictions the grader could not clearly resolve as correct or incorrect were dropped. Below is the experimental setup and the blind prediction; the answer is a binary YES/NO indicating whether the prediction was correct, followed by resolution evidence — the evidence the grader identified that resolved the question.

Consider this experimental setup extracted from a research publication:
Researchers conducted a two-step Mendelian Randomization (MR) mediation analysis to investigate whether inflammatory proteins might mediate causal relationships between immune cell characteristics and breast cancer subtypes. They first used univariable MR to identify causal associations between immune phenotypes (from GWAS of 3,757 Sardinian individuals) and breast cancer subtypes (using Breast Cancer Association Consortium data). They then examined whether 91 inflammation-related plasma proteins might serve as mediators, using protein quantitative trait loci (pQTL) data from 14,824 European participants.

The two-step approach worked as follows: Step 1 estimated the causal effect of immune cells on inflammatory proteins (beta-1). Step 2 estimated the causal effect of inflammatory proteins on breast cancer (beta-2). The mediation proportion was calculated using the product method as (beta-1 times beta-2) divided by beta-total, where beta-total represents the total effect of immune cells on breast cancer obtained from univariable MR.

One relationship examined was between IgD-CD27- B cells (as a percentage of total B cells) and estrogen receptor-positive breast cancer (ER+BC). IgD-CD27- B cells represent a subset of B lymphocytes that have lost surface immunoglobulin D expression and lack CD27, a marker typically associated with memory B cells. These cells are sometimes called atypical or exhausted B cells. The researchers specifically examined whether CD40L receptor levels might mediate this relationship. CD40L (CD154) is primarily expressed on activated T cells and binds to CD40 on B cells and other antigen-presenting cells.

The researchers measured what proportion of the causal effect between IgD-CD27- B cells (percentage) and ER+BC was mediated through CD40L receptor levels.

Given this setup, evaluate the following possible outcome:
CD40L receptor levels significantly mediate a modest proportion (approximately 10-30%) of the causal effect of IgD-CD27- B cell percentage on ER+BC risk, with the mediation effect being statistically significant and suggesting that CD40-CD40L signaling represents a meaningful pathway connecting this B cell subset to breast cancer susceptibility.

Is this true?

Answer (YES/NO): NO